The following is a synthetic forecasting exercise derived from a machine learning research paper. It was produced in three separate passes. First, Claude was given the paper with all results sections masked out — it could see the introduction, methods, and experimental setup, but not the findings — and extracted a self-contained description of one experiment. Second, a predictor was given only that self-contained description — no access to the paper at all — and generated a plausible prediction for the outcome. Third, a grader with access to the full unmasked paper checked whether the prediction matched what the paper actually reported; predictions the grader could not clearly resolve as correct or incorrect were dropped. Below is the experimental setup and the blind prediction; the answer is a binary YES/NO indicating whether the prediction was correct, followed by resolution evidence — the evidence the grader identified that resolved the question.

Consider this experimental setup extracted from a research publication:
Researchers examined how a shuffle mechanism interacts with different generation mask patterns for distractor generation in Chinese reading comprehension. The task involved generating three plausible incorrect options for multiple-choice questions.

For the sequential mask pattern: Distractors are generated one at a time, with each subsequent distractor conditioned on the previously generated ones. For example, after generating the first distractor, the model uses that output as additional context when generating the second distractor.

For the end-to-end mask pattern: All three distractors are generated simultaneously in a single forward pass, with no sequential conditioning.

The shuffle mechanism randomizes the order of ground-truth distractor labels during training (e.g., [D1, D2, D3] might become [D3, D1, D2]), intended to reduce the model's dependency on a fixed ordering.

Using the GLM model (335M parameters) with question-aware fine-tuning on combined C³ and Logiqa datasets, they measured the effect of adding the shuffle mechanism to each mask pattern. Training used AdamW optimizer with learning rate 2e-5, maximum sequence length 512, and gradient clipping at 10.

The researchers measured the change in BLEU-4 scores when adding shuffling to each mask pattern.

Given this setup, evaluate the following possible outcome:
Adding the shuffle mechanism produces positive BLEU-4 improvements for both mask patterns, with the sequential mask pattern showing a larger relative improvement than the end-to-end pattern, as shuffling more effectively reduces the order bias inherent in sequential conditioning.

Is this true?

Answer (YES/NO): NO